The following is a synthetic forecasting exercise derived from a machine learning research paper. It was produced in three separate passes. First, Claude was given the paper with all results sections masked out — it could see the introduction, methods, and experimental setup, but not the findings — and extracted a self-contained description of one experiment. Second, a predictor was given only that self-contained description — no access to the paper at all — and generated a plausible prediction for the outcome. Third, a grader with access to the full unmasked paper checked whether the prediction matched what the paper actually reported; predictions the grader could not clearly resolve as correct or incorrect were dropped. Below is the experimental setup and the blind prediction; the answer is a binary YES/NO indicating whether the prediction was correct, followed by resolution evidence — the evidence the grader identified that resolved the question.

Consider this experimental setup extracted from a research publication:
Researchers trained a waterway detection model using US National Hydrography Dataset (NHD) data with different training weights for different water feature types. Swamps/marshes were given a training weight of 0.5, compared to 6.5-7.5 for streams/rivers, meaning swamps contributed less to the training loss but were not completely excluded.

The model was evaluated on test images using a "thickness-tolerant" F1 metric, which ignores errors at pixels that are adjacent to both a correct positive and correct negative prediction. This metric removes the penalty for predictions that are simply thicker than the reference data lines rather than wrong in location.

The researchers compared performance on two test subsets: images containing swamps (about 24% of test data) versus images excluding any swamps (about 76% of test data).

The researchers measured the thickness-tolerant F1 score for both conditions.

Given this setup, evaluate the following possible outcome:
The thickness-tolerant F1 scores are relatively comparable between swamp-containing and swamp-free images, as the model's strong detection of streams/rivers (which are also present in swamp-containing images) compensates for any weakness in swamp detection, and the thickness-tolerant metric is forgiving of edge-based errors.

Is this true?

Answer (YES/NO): NO